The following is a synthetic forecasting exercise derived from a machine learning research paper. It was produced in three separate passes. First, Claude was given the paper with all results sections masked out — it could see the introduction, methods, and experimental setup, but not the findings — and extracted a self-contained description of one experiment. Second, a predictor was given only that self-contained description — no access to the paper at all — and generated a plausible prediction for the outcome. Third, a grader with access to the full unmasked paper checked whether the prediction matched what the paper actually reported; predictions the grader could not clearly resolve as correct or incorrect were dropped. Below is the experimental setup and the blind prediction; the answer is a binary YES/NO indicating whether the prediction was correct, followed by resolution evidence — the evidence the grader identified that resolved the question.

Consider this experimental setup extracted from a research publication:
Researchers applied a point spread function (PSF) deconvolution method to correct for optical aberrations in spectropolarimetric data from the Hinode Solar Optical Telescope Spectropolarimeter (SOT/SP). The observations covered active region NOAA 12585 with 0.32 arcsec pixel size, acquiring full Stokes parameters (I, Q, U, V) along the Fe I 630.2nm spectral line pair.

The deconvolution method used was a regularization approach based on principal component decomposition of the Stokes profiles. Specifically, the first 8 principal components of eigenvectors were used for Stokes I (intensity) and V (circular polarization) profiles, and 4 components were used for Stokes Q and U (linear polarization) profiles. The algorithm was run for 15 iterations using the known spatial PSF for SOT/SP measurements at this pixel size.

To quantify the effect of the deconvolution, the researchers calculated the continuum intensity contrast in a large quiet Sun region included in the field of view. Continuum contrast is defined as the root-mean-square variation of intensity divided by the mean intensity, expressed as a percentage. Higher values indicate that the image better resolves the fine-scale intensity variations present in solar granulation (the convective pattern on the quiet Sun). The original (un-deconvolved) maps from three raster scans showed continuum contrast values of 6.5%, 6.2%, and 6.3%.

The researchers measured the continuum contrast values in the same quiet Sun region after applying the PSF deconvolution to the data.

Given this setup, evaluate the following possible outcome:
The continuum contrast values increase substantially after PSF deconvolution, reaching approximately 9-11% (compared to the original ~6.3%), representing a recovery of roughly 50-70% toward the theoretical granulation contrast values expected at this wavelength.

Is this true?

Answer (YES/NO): NO